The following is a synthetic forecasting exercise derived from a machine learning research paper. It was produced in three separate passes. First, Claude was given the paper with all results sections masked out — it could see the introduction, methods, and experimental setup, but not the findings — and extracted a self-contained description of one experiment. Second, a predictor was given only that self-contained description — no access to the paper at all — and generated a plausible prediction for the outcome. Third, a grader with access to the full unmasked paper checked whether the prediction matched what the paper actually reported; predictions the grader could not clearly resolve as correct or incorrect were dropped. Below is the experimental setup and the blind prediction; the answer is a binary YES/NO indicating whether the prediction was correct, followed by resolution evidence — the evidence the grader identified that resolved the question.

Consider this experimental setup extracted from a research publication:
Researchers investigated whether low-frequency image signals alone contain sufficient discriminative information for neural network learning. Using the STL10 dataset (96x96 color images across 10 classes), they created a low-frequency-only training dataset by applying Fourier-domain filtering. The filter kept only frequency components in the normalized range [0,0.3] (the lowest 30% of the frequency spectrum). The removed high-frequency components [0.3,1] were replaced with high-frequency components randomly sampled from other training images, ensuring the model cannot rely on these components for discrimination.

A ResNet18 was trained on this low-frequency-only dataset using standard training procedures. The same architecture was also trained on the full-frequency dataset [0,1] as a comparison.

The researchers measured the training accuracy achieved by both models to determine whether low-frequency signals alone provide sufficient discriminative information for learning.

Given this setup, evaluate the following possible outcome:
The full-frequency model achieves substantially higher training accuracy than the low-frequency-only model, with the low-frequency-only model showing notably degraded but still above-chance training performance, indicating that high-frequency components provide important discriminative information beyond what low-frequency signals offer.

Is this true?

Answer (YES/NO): NO